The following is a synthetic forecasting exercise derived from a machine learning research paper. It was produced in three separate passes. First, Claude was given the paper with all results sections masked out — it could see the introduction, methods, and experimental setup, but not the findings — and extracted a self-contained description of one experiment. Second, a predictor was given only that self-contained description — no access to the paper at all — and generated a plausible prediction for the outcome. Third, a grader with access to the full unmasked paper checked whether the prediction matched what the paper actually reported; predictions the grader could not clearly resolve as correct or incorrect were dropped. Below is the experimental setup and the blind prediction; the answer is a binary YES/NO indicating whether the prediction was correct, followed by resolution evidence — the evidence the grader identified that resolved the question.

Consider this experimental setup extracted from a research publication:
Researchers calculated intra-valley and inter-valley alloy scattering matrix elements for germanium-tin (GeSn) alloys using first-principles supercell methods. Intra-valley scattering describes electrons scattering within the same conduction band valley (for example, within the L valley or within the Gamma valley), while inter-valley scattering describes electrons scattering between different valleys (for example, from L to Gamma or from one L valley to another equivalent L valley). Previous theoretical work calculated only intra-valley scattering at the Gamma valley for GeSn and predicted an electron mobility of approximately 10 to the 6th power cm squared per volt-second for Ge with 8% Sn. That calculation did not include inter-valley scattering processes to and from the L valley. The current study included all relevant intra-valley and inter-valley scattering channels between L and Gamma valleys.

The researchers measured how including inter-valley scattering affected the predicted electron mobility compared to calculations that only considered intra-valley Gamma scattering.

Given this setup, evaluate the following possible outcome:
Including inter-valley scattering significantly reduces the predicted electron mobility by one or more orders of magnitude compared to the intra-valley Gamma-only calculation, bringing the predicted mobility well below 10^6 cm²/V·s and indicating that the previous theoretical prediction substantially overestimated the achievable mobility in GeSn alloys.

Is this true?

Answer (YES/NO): YES